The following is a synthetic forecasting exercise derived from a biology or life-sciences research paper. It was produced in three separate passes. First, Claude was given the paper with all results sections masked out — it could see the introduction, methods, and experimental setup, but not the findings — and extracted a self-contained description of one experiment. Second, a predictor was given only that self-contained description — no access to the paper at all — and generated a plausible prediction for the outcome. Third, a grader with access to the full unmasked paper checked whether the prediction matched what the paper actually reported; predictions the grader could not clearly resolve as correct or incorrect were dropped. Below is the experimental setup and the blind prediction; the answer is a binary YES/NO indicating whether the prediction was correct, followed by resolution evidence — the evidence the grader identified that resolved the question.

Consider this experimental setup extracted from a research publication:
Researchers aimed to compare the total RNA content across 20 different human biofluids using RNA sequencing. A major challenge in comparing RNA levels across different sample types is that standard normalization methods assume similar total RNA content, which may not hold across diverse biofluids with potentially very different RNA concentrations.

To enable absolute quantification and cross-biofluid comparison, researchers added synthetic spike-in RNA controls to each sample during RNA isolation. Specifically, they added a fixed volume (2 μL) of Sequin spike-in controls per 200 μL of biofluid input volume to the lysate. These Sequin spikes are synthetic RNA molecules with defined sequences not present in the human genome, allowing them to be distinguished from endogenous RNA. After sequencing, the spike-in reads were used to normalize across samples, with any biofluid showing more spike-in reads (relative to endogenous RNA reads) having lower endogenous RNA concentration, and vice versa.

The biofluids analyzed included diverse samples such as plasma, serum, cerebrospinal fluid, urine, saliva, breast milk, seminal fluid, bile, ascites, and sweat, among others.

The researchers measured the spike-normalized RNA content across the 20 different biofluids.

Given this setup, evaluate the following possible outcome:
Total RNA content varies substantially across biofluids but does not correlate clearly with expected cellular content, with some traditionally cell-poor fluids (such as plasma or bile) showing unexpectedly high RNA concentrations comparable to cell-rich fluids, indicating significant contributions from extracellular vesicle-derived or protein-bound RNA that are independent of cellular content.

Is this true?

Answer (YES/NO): NO